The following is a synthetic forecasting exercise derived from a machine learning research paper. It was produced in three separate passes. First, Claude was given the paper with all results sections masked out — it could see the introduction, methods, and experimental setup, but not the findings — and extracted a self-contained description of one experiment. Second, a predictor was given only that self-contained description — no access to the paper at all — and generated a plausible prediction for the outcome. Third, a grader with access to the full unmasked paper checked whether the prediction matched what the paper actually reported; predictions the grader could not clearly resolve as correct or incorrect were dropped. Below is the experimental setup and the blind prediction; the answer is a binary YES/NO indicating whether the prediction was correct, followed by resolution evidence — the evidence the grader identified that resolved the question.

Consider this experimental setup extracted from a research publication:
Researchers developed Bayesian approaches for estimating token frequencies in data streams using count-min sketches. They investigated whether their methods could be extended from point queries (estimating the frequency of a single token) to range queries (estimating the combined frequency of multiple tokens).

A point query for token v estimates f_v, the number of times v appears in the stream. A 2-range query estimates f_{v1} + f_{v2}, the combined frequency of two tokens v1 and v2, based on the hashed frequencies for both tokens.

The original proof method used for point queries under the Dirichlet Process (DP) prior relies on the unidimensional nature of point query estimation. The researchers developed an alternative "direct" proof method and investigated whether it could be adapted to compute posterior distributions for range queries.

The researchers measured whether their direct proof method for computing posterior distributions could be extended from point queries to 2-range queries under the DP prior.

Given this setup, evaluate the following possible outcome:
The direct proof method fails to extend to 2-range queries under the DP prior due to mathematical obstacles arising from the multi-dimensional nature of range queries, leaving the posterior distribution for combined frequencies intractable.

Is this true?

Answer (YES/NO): NO